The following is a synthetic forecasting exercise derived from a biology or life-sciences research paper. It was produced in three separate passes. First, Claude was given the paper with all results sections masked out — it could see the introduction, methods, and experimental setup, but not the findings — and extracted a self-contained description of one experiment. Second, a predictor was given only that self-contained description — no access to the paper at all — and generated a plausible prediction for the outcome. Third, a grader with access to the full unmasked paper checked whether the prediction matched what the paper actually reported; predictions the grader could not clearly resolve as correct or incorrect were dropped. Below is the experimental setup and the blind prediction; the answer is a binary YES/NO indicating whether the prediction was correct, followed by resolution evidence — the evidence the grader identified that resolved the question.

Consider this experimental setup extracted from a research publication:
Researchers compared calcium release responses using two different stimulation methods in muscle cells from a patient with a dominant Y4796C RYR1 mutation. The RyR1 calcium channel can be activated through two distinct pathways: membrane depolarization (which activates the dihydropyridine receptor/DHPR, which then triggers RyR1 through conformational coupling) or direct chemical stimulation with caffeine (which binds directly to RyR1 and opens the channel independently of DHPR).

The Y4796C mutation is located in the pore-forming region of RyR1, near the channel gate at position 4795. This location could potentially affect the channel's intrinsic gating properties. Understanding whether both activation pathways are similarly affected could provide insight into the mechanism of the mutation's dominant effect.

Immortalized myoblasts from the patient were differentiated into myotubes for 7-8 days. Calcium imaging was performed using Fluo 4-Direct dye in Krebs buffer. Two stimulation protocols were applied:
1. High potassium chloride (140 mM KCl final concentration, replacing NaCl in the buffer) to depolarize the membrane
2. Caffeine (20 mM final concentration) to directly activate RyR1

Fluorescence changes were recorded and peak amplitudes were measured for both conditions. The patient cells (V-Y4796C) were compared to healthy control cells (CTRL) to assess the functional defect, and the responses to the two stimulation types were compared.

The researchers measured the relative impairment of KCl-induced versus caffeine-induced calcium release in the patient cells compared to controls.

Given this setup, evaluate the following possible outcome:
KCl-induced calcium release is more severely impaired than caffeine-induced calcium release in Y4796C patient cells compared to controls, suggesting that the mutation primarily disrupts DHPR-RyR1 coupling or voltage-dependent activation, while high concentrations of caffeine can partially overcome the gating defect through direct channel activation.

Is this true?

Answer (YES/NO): NO